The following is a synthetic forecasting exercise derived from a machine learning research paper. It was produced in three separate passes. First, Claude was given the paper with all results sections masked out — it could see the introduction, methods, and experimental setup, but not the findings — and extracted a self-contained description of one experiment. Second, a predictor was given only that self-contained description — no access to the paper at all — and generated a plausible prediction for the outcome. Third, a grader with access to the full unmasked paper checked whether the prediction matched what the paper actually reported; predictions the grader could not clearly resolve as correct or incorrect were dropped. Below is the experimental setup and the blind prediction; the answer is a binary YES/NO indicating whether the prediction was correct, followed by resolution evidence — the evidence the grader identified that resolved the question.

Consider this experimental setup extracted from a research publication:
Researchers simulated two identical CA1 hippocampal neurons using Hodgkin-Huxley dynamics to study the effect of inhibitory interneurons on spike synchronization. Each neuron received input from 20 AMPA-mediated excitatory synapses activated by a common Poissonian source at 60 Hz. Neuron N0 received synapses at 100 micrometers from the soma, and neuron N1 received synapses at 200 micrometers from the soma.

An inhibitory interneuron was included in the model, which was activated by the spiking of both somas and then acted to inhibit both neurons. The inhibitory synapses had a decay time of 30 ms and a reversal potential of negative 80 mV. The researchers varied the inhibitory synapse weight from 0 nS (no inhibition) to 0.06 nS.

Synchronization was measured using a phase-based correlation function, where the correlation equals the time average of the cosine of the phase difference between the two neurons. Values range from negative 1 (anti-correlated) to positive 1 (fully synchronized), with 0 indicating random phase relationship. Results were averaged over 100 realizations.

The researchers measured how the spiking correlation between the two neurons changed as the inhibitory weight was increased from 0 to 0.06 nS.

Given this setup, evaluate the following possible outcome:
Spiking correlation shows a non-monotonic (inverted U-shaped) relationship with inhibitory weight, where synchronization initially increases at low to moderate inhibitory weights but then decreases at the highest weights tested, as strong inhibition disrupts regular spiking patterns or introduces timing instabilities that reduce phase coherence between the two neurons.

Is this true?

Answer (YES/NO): NO